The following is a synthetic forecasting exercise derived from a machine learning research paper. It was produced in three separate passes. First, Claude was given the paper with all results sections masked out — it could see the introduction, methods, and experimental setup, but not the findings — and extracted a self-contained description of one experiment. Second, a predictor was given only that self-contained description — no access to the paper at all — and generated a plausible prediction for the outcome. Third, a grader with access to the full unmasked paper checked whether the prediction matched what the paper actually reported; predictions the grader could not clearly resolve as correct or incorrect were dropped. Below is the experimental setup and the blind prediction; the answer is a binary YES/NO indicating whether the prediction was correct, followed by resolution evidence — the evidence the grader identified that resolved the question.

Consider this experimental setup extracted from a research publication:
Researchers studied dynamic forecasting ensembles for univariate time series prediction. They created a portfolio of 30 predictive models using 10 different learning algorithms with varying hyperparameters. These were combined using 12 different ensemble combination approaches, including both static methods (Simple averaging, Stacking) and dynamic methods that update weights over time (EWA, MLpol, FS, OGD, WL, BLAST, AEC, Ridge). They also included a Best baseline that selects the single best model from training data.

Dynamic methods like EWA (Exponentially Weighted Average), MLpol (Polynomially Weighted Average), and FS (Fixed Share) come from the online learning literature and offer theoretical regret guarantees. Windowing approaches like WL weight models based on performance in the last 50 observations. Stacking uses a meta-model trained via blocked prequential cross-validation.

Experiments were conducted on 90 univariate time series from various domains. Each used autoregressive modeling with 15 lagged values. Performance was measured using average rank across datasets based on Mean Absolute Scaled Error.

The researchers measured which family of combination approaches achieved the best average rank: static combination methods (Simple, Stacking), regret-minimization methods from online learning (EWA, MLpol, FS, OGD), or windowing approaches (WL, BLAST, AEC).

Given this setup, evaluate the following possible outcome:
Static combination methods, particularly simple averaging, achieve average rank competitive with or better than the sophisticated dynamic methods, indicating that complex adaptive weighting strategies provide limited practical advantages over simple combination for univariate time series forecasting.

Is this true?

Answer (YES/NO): NO